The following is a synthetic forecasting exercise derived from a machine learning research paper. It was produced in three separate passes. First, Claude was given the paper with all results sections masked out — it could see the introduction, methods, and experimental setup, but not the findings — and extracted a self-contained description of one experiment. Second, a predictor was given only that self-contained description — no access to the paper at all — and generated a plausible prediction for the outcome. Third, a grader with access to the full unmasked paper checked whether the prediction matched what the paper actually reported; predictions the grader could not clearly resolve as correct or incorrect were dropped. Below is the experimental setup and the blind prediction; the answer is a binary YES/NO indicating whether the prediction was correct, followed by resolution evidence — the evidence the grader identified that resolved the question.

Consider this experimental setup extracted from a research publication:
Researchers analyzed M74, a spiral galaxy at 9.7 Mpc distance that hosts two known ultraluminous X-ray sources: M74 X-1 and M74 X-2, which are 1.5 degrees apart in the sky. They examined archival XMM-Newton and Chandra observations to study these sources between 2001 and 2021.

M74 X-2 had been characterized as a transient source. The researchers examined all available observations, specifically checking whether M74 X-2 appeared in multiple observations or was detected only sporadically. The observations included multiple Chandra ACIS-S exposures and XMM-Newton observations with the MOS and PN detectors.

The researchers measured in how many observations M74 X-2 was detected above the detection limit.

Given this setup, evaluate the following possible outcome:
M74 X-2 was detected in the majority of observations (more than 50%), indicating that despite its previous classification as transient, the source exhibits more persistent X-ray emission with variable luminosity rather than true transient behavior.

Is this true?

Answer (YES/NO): NO